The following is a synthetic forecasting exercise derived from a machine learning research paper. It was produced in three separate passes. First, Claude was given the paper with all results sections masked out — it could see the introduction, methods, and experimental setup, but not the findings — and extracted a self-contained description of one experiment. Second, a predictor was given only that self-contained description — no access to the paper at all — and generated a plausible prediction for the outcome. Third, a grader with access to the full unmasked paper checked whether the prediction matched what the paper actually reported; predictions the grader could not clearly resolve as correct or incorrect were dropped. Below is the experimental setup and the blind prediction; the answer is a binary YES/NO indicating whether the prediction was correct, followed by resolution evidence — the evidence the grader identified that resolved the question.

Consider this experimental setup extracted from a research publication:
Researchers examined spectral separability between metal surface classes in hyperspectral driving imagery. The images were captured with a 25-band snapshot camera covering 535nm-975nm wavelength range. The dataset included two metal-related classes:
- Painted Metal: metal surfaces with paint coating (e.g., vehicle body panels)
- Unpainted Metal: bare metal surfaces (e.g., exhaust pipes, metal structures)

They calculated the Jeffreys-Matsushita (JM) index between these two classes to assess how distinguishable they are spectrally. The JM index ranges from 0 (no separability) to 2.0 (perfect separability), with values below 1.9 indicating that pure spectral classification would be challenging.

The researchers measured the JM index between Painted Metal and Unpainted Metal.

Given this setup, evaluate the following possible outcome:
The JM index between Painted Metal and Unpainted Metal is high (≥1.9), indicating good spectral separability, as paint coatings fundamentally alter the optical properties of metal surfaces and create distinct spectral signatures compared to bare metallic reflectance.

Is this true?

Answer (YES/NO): NO